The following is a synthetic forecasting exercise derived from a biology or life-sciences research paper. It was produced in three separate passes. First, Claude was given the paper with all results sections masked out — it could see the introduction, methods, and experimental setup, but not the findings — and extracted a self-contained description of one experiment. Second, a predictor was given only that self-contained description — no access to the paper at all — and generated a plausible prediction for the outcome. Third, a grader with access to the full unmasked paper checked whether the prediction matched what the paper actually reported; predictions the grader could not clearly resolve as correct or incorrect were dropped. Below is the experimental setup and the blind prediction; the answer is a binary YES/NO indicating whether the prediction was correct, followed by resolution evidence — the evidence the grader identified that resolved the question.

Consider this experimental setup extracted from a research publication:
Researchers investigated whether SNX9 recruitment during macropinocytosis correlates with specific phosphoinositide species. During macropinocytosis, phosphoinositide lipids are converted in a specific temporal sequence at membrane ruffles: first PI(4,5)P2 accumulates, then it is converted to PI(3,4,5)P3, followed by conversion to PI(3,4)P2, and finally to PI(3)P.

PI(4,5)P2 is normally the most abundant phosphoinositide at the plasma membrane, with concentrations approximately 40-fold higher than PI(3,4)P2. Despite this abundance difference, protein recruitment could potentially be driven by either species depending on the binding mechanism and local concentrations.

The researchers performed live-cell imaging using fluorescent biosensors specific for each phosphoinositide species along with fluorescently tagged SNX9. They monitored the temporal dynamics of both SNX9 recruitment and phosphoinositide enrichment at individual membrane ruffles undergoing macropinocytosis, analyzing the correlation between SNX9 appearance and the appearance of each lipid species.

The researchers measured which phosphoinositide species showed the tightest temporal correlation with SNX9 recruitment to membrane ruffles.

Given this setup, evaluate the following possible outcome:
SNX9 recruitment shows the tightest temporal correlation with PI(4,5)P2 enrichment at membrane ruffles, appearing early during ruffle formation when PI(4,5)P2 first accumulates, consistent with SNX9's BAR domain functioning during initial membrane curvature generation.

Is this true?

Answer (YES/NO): NO